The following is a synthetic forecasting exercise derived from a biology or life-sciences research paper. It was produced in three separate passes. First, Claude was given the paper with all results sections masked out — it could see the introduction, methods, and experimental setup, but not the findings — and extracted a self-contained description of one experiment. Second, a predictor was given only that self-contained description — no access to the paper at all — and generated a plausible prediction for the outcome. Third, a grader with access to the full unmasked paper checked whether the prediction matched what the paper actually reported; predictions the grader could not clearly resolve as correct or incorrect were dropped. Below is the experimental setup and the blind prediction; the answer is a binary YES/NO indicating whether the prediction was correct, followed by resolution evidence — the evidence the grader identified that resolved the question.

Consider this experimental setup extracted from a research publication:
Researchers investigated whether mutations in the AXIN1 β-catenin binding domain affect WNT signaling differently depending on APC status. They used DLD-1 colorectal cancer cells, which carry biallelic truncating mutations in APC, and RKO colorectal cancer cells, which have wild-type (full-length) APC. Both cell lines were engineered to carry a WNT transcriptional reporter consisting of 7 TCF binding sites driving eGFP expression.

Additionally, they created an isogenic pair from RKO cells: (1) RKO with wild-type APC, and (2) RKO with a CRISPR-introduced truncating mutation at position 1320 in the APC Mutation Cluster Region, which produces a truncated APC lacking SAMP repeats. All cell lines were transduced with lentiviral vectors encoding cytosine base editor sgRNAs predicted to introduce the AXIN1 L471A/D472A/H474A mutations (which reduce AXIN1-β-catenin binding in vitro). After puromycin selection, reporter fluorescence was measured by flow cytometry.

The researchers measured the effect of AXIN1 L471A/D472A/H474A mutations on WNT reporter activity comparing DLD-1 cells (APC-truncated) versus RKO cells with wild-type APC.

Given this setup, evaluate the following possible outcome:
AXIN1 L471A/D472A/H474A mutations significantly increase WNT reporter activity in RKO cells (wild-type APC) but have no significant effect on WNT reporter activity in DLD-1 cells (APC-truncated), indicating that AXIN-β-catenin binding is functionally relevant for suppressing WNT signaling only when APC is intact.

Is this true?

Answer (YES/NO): NO